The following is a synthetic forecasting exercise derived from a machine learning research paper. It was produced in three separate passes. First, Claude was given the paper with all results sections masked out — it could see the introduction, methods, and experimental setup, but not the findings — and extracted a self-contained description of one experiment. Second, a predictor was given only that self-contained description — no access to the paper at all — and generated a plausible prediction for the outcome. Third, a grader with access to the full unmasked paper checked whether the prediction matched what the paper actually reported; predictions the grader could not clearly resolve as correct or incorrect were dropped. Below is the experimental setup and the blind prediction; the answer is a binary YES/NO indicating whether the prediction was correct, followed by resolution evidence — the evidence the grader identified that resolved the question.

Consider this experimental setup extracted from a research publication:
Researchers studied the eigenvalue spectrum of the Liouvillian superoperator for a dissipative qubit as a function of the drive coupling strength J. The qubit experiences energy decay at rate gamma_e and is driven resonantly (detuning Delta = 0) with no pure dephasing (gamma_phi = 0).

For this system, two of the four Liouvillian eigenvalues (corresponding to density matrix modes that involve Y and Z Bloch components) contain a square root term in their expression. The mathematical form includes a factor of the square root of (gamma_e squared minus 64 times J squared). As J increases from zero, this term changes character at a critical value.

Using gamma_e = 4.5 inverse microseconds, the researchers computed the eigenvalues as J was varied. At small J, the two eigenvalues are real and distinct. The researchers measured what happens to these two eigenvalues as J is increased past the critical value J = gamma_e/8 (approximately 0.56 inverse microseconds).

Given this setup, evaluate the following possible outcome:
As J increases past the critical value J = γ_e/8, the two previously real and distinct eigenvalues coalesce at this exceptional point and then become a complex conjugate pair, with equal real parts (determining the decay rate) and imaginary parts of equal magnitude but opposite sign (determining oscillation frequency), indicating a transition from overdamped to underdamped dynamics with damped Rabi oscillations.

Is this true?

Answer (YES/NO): YES